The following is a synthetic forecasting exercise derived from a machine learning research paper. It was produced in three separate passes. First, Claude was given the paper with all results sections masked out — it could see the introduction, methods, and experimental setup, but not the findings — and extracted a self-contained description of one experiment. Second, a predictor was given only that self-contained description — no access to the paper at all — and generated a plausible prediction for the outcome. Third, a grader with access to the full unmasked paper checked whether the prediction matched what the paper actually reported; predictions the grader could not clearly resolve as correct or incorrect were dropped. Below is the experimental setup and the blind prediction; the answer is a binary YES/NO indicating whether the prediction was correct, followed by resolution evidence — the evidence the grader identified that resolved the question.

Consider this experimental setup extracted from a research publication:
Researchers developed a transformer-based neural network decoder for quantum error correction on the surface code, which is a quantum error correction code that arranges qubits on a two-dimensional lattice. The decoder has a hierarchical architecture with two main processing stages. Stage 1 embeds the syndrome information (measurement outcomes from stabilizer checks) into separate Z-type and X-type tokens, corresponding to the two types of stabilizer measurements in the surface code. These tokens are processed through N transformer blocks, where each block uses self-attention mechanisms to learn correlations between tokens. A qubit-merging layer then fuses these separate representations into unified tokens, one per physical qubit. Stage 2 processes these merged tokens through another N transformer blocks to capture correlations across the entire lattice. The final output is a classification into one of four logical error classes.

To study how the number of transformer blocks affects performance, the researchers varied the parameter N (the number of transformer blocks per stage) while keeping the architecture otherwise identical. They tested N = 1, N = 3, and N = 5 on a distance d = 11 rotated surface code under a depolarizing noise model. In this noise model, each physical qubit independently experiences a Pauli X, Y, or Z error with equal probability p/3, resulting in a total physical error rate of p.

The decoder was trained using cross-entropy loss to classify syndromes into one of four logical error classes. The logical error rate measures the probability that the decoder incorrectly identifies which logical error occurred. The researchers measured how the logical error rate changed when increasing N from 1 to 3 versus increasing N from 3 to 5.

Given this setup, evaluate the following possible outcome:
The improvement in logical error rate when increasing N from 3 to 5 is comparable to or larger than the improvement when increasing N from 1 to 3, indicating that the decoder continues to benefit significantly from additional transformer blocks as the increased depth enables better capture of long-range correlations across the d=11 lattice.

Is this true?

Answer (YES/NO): NO